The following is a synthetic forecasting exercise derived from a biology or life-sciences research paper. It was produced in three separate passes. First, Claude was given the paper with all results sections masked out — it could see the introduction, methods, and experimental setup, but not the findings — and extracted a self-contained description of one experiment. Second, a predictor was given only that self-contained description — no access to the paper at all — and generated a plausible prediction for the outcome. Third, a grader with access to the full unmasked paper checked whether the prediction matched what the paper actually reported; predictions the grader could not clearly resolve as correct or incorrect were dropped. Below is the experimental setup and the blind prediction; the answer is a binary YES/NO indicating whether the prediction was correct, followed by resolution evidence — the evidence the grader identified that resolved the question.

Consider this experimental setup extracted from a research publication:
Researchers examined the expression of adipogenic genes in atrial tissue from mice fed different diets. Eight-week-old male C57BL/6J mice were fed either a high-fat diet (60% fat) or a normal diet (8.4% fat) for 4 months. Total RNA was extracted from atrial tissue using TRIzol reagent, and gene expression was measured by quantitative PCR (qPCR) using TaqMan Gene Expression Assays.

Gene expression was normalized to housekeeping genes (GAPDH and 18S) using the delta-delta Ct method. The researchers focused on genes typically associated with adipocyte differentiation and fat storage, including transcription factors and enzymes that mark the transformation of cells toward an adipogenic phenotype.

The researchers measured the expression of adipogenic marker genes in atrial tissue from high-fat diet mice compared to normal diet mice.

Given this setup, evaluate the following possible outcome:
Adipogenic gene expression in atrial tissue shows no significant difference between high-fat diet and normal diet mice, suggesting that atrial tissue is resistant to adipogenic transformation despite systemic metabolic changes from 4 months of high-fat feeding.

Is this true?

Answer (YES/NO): NO